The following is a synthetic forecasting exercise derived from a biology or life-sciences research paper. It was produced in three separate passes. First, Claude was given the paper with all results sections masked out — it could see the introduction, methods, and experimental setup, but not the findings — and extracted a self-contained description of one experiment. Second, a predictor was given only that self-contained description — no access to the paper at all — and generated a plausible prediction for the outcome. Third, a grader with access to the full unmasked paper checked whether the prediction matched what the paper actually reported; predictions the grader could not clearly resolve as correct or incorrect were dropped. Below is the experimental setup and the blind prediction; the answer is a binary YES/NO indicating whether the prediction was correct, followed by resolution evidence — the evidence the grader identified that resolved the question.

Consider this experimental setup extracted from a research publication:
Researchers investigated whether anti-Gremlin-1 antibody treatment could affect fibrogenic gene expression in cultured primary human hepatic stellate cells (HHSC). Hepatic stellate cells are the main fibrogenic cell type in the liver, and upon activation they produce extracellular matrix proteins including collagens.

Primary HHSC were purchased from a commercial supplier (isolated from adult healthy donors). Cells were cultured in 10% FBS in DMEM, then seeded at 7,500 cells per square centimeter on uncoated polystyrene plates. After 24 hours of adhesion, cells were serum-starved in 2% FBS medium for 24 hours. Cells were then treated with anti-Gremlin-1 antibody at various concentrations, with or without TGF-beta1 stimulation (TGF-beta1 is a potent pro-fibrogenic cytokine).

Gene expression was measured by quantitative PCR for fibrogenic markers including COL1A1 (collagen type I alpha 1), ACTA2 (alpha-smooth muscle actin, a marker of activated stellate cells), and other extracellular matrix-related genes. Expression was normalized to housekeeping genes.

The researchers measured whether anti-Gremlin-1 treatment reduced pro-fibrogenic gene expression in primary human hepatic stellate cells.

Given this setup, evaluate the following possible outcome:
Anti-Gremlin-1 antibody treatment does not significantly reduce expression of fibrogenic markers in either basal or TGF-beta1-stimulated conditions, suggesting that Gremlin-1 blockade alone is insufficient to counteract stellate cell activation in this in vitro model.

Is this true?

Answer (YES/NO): YES